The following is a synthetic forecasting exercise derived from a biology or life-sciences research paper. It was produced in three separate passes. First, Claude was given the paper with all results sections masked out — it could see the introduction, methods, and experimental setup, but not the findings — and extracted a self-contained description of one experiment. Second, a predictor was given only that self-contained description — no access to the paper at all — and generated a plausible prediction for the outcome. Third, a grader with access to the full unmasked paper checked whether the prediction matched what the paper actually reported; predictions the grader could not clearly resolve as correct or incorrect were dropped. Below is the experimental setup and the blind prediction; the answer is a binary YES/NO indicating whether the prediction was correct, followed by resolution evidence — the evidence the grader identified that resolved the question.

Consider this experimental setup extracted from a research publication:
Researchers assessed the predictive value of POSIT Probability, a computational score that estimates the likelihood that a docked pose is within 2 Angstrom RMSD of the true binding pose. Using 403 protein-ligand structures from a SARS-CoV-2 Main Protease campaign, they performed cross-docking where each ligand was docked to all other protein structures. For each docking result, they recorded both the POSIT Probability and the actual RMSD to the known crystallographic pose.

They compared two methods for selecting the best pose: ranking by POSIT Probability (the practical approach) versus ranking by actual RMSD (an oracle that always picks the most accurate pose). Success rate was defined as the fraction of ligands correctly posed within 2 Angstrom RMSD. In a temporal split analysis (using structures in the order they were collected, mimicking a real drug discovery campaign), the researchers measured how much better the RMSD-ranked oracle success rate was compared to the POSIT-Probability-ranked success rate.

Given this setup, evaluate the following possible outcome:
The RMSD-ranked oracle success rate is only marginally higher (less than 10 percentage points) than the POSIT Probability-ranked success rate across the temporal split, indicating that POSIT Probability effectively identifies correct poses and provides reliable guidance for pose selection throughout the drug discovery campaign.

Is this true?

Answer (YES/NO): NO